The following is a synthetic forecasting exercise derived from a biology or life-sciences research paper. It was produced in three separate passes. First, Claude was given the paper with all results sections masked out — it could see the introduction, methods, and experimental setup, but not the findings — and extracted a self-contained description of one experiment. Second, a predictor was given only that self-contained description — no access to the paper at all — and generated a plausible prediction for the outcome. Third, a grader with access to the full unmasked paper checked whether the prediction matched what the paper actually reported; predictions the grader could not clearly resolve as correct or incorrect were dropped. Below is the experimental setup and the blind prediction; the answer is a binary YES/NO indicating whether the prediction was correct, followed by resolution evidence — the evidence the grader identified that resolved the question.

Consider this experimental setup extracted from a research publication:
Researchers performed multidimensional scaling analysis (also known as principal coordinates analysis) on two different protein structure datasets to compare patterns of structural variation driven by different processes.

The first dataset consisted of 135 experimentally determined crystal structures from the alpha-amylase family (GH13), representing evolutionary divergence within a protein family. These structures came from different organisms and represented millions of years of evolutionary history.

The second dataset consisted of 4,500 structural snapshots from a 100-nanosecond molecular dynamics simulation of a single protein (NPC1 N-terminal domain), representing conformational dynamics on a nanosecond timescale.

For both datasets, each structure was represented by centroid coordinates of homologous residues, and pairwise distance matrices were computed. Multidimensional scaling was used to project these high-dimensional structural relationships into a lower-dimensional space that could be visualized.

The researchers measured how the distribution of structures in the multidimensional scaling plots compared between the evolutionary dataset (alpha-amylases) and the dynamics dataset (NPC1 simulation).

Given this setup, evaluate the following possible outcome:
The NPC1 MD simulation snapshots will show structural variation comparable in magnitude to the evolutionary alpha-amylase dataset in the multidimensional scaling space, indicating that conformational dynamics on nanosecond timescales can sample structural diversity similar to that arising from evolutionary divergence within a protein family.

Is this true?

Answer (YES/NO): NO